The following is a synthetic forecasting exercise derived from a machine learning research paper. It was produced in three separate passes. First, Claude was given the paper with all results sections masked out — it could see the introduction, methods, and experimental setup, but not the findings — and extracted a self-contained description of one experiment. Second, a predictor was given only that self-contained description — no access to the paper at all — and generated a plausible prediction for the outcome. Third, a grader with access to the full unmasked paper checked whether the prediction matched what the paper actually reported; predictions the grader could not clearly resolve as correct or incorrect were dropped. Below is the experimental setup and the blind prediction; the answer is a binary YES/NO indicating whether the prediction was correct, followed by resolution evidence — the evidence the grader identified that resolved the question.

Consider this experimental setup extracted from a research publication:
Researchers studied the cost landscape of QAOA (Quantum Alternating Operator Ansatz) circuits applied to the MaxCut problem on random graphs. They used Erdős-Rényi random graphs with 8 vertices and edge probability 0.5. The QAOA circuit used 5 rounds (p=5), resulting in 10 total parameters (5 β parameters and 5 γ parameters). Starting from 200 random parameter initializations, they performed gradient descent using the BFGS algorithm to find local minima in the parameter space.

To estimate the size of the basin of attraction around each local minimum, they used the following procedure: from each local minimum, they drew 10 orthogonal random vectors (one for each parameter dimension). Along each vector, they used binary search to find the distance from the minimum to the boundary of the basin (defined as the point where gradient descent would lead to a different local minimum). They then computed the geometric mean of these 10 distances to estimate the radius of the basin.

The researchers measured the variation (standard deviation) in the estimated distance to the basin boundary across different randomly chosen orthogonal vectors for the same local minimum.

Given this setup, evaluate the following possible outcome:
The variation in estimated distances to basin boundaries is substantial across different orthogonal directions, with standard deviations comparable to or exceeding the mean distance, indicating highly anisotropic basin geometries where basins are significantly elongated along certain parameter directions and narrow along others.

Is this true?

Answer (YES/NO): NO